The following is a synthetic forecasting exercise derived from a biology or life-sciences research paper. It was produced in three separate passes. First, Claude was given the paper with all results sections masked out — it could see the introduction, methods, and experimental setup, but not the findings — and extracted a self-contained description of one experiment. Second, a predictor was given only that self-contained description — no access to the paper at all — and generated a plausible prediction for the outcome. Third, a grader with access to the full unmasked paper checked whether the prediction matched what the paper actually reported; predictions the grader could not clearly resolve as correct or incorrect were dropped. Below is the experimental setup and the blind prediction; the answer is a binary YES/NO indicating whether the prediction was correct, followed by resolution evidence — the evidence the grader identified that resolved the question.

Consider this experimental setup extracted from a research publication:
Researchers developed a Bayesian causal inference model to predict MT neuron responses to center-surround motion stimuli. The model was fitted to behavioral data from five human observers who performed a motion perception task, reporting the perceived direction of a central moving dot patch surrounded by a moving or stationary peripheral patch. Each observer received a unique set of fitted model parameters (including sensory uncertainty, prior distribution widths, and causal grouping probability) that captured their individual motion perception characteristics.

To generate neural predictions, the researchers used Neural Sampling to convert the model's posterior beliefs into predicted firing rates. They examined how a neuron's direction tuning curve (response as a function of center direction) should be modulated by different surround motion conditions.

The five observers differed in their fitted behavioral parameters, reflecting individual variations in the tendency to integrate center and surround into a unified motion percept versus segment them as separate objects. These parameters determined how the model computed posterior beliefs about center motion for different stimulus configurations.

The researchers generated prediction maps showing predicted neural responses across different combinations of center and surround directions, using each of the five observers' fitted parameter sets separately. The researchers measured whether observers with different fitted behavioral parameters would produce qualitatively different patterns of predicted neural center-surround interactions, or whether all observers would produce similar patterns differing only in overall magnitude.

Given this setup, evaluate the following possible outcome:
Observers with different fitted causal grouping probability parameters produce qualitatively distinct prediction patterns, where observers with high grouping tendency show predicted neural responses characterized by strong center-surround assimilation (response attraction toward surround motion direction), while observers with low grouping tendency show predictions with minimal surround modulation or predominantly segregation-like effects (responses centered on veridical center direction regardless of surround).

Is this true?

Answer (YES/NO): NO